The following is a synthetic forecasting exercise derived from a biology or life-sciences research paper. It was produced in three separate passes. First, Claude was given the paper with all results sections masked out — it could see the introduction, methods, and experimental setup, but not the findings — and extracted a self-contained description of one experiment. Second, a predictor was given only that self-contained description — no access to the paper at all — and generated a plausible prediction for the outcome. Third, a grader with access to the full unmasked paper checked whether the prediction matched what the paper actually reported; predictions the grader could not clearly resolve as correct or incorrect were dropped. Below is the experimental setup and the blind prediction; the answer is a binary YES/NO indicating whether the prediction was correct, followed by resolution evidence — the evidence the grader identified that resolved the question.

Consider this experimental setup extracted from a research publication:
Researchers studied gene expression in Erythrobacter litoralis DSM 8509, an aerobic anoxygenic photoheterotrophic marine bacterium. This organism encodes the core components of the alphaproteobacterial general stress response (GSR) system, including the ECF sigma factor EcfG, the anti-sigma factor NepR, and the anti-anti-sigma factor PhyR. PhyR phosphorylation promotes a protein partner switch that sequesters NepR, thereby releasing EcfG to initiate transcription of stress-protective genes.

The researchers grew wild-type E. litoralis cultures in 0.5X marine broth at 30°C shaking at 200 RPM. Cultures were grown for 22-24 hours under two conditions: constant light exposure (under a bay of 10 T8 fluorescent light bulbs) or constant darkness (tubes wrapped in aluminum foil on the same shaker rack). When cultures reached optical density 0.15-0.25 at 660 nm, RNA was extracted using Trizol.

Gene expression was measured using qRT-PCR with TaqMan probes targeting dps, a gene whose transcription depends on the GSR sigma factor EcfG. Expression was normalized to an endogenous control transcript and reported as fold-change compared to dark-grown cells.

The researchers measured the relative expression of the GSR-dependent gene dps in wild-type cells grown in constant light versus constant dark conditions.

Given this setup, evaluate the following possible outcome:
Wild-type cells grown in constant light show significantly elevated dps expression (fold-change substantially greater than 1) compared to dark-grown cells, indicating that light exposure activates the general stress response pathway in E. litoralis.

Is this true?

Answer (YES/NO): NO